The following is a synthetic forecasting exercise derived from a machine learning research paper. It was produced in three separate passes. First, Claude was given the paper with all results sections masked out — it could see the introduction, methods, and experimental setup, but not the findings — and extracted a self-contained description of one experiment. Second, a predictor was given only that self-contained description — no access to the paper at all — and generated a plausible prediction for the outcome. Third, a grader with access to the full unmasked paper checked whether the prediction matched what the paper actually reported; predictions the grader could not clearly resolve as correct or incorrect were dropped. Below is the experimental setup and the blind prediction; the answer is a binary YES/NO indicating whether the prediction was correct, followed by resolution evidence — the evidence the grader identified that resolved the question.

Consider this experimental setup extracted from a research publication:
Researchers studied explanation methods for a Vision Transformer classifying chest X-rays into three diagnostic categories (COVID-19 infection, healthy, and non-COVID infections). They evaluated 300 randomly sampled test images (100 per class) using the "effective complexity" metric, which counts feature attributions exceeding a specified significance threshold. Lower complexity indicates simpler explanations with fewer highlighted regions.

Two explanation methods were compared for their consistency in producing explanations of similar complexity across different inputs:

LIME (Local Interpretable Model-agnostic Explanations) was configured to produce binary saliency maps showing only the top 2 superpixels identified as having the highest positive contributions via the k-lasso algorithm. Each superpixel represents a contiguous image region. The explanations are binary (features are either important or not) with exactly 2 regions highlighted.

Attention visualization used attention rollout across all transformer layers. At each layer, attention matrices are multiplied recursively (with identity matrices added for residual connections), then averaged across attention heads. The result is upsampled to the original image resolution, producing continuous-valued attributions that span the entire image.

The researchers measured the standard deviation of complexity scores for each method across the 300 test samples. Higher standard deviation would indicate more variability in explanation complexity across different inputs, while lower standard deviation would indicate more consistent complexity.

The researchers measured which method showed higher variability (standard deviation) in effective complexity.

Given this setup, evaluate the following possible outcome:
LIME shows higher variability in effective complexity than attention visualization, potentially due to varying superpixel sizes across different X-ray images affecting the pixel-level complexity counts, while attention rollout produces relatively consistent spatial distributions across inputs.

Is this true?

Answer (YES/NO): NO